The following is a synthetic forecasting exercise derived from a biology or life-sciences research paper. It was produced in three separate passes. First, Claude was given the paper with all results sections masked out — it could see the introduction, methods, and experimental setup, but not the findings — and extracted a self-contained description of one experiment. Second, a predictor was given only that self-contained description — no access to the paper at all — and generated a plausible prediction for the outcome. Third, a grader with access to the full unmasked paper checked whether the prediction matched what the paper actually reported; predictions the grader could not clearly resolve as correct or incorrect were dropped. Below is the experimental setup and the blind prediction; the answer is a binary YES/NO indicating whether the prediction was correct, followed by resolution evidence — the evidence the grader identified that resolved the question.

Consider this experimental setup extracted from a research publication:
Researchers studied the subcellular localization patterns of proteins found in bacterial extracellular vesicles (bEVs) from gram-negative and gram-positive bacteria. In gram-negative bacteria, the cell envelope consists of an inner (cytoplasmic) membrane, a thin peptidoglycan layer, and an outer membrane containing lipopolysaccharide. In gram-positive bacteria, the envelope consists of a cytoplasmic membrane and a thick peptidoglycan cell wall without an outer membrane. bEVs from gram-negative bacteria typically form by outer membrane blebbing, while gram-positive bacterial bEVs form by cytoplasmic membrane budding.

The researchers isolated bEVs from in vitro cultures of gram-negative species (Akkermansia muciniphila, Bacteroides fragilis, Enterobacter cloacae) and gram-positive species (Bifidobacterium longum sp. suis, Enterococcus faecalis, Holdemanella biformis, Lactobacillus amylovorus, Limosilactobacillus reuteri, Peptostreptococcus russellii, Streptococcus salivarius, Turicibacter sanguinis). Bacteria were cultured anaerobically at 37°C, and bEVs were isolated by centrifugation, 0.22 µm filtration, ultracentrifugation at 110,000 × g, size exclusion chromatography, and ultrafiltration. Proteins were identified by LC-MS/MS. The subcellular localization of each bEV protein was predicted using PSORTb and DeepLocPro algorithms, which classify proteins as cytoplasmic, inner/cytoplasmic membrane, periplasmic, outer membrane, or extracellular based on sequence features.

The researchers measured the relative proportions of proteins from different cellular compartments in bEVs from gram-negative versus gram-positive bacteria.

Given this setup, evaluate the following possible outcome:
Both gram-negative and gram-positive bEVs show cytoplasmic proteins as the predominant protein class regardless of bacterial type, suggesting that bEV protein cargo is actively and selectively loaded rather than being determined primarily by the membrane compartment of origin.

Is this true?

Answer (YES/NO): NO